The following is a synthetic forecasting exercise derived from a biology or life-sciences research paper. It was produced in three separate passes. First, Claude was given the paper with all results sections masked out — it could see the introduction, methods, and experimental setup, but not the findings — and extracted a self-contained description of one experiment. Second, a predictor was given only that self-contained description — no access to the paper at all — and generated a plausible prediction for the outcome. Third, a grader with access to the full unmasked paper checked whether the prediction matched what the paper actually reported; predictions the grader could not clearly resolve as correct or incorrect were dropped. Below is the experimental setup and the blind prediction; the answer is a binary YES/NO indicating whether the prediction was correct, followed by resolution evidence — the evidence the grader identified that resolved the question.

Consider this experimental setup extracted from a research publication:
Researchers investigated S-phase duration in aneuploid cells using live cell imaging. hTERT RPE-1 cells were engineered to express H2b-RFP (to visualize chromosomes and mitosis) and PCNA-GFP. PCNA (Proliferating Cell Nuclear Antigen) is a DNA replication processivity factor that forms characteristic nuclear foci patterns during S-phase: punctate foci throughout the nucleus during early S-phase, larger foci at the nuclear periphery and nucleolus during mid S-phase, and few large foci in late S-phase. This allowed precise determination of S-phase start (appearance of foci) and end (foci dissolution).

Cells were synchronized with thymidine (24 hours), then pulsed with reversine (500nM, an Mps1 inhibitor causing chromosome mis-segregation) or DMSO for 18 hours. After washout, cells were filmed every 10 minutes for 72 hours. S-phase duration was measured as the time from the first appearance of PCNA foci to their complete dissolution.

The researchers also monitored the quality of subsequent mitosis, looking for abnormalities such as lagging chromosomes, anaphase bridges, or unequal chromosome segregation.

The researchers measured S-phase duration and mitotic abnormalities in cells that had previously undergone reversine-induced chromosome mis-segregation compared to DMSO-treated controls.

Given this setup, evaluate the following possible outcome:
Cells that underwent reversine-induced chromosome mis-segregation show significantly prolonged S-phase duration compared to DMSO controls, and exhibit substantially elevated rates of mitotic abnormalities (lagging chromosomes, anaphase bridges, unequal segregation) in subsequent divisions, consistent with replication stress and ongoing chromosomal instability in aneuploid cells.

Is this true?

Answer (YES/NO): YES